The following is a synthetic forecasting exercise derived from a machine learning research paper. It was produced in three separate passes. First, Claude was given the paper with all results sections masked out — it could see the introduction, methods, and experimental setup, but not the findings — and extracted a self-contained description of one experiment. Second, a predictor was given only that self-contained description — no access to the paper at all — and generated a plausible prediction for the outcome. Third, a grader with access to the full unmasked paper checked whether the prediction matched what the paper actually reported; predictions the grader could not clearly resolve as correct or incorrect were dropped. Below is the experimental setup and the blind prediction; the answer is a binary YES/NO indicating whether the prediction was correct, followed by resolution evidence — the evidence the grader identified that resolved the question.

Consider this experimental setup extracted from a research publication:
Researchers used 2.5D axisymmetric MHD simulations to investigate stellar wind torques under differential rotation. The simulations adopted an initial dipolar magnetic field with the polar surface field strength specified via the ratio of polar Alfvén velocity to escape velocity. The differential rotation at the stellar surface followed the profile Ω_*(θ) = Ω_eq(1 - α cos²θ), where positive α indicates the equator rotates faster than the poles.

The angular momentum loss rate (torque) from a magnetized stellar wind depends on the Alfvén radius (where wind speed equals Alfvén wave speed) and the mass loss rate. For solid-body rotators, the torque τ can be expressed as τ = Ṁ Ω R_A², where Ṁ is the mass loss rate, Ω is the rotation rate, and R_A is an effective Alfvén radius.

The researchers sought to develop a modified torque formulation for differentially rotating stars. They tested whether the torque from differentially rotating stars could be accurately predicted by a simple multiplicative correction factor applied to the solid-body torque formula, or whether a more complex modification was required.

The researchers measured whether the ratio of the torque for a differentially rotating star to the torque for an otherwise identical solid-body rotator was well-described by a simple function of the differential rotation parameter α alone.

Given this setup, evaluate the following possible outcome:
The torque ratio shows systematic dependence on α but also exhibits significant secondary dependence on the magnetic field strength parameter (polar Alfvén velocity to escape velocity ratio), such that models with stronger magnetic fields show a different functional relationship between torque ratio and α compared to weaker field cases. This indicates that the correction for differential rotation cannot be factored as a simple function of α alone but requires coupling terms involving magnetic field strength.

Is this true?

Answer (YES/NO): YES